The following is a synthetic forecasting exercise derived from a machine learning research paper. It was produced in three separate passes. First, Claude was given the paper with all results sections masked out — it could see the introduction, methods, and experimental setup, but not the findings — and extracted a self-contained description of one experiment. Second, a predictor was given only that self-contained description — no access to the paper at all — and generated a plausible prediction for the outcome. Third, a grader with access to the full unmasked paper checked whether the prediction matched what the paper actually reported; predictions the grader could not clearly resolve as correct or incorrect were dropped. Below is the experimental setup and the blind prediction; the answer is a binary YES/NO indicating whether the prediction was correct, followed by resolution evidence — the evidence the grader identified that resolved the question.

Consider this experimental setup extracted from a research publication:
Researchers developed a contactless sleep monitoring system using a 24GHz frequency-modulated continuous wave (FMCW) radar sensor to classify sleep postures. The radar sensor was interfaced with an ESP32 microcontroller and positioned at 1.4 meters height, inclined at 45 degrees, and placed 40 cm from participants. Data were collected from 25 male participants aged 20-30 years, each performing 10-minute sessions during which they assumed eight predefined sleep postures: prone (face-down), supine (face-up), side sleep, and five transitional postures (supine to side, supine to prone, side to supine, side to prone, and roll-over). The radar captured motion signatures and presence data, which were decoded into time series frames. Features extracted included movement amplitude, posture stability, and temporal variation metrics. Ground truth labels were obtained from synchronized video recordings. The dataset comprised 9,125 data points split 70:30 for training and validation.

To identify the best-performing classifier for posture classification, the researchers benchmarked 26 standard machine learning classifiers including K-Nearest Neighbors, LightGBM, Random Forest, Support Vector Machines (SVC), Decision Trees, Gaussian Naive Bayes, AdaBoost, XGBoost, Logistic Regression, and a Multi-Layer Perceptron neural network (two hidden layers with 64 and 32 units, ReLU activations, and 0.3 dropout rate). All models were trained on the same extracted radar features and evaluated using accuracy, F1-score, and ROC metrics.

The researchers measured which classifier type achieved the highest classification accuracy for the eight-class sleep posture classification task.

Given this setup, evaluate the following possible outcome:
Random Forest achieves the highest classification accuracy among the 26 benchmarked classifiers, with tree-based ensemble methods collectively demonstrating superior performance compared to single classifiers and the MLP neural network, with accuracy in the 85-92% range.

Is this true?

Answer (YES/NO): NO